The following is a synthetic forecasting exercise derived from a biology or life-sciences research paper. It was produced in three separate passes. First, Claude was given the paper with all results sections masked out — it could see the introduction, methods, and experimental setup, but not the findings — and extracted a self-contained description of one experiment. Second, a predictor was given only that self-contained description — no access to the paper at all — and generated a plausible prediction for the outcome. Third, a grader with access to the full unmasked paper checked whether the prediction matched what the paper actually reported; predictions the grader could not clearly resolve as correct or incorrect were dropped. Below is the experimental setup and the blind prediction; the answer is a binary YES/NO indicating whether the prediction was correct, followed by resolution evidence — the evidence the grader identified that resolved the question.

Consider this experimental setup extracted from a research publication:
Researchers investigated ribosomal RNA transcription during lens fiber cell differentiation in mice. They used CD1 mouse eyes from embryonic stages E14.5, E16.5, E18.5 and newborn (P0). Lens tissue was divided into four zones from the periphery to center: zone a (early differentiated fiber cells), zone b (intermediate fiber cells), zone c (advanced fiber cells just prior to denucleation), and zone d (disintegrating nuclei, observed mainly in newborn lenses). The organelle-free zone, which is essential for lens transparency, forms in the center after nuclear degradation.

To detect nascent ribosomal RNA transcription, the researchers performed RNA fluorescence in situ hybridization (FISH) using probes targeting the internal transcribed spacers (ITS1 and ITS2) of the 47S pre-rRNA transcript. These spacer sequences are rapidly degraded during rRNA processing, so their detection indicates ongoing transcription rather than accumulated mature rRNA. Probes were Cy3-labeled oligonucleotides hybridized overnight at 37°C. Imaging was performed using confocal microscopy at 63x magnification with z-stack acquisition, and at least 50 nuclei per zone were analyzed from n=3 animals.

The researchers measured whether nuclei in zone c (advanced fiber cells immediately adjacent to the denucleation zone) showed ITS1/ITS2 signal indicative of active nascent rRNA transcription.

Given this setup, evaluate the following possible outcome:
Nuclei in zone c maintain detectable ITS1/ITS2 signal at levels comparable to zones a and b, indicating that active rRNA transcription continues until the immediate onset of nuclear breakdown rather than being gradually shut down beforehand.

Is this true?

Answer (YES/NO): YES